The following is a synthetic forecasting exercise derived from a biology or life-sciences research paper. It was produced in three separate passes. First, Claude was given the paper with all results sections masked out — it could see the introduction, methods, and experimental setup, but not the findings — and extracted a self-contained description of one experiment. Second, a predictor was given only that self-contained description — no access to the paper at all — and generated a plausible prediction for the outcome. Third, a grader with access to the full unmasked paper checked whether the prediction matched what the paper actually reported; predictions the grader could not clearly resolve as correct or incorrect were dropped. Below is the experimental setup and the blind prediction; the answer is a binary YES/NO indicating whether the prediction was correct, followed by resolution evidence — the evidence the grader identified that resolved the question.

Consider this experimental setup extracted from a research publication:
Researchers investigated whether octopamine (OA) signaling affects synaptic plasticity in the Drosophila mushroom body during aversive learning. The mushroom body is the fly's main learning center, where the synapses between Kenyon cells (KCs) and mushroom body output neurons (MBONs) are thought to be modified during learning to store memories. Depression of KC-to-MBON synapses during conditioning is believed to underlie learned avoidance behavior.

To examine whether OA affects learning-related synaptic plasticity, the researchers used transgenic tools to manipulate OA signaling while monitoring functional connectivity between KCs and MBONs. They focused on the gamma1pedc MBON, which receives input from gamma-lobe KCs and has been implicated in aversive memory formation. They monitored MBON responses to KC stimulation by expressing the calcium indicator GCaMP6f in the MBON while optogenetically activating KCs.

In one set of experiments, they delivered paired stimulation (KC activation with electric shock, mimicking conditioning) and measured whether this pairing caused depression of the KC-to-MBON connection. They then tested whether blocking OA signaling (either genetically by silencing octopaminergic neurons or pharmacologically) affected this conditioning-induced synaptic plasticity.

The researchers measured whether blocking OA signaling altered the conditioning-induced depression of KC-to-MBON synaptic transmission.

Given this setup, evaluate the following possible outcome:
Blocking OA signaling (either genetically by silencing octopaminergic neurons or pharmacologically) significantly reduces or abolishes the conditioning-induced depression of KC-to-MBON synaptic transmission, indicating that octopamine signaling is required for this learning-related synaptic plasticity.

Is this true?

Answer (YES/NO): YES